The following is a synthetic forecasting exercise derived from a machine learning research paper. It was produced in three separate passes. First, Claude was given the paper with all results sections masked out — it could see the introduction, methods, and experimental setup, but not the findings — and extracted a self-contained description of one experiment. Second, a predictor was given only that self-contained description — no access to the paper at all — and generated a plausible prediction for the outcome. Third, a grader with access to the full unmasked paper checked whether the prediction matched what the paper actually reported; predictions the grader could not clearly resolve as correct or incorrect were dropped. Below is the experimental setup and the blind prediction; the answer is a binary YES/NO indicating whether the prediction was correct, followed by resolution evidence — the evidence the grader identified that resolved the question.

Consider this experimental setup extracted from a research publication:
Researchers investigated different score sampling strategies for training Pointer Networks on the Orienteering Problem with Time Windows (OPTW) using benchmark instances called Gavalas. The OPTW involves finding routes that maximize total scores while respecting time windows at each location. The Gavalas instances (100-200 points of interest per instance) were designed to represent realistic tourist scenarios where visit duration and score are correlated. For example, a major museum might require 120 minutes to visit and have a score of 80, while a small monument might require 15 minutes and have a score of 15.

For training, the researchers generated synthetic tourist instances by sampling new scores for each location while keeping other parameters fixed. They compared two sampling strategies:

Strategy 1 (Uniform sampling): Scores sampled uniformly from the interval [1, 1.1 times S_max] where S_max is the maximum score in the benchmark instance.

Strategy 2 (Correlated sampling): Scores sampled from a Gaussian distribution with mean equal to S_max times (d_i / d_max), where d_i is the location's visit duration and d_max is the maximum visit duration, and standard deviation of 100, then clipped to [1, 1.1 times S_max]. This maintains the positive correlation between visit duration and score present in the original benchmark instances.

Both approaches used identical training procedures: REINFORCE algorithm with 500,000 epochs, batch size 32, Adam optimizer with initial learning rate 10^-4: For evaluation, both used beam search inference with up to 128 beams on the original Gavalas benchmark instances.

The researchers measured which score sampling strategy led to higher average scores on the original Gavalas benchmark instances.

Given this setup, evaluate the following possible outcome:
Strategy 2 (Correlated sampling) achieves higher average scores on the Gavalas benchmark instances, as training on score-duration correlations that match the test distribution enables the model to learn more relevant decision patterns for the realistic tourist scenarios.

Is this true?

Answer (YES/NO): YES